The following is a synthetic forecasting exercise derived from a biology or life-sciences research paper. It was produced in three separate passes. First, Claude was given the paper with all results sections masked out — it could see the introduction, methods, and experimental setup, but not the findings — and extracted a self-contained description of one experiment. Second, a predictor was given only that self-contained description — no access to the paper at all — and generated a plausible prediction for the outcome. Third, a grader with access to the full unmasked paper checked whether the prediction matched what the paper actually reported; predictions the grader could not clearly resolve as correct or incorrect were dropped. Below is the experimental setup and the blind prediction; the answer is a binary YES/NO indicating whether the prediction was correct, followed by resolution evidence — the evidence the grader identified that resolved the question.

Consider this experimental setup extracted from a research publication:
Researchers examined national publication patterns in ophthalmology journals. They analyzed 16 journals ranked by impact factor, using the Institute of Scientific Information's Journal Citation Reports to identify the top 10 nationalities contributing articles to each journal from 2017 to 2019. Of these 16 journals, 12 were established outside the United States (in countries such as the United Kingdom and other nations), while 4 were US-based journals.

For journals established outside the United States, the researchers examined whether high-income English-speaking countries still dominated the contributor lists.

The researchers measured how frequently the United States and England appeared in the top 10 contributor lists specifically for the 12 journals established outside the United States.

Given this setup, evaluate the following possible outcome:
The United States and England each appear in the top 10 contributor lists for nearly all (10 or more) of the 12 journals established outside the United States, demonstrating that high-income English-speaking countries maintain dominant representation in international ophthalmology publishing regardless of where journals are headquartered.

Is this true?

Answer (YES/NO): YES